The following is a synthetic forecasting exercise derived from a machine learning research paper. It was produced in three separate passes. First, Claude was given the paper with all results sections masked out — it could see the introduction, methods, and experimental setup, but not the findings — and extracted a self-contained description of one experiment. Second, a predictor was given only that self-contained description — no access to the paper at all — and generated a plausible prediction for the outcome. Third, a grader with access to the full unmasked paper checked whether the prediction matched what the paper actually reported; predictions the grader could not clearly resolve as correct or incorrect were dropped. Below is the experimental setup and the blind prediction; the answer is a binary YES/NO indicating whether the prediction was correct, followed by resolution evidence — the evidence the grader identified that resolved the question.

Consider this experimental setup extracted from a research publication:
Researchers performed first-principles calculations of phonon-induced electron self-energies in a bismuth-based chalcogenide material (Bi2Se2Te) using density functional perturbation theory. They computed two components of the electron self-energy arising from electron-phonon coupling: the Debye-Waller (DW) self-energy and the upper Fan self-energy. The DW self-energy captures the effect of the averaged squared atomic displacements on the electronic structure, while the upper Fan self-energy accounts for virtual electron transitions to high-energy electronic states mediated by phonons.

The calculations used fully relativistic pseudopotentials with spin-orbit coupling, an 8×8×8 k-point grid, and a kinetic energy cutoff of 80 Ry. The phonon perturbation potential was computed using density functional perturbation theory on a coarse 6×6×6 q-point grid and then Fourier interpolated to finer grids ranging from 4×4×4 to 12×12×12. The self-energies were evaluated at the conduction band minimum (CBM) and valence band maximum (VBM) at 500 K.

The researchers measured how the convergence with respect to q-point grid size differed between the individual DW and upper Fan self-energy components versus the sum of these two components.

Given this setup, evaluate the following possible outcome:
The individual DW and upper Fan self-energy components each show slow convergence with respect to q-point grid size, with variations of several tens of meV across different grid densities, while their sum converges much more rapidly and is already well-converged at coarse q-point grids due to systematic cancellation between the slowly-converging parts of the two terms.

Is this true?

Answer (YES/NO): YES